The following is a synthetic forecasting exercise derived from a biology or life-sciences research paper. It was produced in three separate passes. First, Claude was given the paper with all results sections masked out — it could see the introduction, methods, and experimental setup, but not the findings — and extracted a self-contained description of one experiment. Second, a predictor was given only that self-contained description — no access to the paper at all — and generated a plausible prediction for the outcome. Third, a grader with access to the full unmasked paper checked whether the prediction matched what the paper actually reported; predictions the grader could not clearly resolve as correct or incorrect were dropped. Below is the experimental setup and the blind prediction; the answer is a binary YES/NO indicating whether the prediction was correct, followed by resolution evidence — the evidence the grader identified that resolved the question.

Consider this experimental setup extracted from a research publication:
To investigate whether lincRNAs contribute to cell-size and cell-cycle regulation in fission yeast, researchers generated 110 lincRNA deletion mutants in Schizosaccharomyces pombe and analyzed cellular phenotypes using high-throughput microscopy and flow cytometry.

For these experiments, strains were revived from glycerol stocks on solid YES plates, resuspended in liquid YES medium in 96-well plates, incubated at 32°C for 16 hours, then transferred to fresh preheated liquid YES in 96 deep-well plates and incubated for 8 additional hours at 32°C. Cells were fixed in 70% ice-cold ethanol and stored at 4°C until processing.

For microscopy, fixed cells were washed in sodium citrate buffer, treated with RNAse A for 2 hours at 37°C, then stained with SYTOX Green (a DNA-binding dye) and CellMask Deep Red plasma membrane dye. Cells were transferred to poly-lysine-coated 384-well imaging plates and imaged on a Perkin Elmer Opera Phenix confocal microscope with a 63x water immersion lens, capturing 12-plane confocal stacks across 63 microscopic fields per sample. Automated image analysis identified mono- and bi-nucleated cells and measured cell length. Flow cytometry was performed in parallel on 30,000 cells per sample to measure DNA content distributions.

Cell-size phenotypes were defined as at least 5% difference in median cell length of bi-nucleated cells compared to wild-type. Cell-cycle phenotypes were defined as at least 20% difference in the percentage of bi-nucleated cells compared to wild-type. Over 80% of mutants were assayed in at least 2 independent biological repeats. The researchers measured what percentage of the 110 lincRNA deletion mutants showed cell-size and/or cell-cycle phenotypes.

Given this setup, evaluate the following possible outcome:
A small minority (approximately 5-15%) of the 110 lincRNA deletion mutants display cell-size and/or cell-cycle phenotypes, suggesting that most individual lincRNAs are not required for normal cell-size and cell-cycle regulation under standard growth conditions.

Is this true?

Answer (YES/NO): NO